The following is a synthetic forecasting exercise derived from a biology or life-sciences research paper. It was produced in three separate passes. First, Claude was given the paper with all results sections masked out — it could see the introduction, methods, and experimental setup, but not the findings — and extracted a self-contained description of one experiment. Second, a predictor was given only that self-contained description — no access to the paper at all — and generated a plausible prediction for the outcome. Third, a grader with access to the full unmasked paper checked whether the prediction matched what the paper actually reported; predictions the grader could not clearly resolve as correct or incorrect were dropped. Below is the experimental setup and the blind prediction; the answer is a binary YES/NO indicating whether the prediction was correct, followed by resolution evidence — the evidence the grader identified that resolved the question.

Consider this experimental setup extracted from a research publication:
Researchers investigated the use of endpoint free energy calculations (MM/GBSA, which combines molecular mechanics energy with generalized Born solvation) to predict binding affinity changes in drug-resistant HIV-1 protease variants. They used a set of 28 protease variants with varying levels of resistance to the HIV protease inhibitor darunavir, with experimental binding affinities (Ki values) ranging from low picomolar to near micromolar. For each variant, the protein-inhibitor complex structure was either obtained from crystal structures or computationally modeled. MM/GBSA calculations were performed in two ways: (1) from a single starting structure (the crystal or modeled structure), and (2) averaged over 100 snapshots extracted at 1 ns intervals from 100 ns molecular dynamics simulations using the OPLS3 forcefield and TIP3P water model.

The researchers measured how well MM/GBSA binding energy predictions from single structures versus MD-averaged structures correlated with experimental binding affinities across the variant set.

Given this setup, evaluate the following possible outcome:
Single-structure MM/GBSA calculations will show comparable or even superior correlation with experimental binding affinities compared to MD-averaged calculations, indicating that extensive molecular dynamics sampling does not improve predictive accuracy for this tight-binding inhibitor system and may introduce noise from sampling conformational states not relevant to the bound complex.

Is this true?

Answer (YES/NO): NO